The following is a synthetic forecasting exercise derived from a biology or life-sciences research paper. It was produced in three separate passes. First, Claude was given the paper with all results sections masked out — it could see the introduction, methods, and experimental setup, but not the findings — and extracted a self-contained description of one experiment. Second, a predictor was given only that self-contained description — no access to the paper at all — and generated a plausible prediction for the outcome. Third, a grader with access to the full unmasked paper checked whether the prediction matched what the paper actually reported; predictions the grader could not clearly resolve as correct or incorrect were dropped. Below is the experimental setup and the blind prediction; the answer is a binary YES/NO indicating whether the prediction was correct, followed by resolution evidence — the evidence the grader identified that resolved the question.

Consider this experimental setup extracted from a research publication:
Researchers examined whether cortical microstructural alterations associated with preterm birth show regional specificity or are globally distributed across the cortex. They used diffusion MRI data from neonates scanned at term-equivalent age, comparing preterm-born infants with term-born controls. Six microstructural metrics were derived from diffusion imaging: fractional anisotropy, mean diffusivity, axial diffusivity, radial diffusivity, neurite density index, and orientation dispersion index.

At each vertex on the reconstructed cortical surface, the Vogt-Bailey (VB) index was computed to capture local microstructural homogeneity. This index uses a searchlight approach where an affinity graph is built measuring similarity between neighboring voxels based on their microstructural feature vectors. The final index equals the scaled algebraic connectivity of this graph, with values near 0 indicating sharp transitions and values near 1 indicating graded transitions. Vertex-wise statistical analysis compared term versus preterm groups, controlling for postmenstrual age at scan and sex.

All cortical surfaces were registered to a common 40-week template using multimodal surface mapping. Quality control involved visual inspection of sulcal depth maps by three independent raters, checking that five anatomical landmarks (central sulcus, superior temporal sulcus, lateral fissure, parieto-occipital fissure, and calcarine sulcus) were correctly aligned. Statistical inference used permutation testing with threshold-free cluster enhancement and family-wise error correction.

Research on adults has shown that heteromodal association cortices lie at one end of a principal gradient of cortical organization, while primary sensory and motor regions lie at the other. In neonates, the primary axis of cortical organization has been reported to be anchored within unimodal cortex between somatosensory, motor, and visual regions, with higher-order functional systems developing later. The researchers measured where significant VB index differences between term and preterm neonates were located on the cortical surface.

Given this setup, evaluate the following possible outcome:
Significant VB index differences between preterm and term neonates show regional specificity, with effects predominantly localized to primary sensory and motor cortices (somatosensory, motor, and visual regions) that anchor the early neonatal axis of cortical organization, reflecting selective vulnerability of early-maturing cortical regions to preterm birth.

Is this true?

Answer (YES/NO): NO